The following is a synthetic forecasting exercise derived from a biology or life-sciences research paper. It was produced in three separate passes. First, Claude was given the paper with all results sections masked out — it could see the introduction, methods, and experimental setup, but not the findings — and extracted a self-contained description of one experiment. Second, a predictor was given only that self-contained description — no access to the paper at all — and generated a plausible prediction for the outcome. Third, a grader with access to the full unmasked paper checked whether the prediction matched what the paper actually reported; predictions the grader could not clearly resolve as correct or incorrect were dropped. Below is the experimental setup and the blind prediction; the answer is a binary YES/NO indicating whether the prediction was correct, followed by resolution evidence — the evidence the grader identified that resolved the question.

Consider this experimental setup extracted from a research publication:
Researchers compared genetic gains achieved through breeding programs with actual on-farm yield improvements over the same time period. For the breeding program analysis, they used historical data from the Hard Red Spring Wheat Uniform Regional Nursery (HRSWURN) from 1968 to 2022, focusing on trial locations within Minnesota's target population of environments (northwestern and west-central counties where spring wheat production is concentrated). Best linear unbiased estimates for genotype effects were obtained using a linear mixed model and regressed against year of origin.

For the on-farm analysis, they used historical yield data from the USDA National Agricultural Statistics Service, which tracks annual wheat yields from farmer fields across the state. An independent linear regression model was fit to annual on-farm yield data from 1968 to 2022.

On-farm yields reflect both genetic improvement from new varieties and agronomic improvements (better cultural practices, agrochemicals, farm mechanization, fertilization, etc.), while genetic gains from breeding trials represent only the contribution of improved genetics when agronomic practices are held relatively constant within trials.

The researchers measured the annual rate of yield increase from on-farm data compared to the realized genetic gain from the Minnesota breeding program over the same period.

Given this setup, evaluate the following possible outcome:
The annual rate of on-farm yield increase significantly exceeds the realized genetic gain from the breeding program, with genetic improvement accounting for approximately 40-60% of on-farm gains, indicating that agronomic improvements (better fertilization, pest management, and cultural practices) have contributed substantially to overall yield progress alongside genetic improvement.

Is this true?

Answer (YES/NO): NO